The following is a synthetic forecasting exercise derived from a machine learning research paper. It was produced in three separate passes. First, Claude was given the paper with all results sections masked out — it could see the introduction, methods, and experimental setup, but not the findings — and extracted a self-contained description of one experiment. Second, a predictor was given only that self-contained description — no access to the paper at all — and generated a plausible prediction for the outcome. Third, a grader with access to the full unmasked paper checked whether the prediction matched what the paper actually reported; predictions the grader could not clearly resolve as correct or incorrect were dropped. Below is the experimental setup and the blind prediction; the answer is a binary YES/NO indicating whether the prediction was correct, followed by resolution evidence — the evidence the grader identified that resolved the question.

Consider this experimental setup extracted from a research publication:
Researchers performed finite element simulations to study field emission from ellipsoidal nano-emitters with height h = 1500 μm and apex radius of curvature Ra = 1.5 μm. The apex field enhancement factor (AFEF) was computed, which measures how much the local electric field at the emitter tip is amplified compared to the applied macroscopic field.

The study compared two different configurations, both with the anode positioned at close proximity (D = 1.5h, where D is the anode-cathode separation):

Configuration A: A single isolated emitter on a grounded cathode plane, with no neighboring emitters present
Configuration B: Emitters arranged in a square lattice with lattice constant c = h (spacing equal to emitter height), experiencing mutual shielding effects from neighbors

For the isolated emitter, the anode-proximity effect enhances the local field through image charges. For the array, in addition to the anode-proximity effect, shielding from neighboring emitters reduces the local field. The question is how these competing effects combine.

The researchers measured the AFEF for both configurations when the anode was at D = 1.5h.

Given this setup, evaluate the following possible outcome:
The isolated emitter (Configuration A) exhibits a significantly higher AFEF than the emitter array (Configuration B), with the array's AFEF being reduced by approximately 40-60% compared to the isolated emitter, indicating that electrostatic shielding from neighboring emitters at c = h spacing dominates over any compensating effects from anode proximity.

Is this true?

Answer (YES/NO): NO